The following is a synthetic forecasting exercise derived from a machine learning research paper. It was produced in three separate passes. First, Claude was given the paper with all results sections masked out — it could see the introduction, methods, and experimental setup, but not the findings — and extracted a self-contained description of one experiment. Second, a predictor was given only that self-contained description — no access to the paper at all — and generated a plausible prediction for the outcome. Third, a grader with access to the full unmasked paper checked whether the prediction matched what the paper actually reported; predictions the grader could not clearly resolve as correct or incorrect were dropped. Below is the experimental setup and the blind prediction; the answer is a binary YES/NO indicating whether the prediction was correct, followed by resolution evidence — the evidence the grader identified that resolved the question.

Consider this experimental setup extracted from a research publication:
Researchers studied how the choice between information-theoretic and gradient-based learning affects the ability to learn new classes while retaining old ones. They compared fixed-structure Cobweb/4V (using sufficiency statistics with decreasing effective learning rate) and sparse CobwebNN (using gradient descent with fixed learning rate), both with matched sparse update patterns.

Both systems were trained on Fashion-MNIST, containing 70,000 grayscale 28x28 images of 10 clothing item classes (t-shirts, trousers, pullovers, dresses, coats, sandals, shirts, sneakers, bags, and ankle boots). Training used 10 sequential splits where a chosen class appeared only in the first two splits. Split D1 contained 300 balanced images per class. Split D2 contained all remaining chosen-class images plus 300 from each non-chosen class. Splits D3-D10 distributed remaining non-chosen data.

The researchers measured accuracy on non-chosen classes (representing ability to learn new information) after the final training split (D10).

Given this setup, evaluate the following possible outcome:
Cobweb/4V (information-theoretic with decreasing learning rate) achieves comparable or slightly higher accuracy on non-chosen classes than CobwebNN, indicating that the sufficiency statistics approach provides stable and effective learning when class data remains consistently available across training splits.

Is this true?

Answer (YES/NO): YES